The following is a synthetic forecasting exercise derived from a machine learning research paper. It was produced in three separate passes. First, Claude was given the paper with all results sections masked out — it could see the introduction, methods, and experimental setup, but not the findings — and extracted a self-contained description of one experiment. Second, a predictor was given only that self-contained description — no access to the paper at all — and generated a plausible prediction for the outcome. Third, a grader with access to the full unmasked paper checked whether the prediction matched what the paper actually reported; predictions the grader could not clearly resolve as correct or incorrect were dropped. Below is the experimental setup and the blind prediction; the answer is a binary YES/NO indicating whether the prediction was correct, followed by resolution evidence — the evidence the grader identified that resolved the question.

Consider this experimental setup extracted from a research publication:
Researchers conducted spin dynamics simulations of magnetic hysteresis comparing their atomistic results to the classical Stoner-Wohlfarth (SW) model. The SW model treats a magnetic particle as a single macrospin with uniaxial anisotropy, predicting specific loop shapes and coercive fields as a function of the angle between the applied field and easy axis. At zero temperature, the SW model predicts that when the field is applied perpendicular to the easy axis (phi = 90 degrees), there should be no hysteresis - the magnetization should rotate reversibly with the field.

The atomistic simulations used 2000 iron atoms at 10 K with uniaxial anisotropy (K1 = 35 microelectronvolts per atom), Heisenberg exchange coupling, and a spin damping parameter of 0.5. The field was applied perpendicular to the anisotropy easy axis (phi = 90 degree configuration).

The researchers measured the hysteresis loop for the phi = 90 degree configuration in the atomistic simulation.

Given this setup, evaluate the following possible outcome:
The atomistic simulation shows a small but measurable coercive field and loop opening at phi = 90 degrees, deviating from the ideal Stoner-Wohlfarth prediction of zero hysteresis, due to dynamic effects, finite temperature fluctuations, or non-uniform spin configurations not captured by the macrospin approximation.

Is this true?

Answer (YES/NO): NO